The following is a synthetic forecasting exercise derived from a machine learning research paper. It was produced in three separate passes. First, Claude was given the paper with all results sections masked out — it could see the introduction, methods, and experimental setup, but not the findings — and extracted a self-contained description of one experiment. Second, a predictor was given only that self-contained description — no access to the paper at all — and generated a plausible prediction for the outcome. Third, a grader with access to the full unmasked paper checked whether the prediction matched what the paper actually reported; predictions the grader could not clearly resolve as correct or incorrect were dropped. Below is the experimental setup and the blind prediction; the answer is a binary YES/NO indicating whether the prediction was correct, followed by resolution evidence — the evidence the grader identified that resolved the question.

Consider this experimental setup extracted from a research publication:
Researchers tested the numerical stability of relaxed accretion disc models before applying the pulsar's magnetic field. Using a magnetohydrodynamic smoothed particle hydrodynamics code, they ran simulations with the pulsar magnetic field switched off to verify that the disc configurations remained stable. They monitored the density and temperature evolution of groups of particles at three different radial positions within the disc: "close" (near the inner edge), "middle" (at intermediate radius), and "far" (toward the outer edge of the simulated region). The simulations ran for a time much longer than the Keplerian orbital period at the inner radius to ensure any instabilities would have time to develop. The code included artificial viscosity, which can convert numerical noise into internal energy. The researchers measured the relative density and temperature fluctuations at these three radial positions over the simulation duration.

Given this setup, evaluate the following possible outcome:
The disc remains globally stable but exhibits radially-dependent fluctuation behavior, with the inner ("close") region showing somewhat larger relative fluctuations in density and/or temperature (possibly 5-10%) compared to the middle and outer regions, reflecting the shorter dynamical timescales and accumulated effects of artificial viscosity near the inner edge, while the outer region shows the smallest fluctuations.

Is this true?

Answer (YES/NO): NO